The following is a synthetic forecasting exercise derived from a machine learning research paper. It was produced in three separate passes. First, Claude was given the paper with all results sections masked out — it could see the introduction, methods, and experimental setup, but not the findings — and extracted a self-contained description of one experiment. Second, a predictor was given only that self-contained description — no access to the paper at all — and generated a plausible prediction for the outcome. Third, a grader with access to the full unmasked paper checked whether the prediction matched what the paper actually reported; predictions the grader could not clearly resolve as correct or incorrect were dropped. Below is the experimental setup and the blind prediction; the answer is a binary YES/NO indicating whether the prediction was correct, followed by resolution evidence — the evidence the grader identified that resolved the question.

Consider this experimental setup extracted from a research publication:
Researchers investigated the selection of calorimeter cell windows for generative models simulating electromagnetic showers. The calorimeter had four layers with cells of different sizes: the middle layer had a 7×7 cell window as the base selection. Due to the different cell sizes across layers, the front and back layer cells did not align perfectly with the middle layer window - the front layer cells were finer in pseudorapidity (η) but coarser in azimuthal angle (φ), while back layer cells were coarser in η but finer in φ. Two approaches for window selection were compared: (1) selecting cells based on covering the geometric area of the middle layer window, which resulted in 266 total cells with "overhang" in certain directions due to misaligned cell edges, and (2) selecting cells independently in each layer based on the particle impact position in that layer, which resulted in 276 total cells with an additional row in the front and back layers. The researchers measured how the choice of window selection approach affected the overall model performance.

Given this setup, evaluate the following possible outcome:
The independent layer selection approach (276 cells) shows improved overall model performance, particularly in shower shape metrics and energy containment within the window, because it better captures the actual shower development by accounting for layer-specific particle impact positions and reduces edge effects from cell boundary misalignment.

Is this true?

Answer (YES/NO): NO